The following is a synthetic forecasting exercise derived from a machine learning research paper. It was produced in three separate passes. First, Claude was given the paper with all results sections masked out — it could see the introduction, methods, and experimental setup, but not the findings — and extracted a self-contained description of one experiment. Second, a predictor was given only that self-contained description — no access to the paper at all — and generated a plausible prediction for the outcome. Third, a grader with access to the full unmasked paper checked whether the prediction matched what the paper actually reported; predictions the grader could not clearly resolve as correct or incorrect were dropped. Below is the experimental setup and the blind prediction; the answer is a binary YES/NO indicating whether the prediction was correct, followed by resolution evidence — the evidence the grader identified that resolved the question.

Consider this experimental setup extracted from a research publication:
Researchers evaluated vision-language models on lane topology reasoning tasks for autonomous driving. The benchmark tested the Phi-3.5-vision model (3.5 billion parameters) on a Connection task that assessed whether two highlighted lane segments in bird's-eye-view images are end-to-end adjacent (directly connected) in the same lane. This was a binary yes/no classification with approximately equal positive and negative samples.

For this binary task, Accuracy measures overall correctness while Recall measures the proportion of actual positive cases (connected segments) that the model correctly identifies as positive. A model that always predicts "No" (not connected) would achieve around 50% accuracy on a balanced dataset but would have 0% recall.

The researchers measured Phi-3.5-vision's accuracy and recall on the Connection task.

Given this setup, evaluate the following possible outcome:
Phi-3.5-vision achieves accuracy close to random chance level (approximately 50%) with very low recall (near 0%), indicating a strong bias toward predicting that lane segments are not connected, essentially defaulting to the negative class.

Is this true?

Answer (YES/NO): YES